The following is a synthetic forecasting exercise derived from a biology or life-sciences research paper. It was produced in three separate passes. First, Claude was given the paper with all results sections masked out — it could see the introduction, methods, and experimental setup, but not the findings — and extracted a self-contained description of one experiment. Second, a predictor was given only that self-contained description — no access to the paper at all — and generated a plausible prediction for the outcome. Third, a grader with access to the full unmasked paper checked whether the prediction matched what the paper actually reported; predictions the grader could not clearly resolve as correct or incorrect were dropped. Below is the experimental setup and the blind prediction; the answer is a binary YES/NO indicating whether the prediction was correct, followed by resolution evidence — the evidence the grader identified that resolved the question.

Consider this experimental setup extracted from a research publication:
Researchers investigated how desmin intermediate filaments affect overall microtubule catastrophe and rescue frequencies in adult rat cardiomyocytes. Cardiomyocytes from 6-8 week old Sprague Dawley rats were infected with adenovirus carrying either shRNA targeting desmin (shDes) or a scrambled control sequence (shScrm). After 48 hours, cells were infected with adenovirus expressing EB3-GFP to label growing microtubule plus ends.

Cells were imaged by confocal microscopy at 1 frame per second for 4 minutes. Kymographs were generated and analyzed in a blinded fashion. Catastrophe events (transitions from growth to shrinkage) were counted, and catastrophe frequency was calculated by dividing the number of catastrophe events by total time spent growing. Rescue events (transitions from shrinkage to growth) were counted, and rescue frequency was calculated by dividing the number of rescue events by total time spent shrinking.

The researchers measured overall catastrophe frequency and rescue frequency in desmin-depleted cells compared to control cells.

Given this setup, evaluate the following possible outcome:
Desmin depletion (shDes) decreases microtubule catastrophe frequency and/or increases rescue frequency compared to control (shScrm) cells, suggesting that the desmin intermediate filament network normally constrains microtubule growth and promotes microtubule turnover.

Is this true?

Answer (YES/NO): NO